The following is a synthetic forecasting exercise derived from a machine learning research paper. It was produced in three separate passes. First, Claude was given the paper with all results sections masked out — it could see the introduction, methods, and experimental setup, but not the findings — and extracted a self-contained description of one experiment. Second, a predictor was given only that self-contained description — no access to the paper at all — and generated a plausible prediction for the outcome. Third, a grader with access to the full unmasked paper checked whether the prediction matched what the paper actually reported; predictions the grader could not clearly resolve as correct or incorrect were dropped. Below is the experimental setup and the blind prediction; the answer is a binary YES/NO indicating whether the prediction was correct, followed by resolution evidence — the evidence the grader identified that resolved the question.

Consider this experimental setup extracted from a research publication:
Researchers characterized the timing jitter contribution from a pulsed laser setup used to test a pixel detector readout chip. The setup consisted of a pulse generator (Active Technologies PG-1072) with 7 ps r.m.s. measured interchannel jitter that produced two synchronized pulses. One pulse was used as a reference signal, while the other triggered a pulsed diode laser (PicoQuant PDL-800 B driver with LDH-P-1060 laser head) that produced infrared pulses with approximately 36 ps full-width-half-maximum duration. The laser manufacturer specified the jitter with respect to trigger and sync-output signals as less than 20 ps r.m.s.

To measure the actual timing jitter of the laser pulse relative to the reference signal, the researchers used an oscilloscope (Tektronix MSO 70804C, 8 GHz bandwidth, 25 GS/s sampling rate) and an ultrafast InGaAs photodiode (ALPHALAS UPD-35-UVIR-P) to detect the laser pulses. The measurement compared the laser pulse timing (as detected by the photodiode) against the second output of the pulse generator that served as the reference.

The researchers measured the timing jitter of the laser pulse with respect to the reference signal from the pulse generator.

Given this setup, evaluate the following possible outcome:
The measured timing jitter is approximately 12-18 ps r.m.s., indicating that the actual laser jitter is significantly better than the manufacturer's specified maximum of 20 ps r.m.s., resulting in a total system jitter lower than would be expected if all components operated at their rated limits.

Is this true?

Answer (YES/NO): NO